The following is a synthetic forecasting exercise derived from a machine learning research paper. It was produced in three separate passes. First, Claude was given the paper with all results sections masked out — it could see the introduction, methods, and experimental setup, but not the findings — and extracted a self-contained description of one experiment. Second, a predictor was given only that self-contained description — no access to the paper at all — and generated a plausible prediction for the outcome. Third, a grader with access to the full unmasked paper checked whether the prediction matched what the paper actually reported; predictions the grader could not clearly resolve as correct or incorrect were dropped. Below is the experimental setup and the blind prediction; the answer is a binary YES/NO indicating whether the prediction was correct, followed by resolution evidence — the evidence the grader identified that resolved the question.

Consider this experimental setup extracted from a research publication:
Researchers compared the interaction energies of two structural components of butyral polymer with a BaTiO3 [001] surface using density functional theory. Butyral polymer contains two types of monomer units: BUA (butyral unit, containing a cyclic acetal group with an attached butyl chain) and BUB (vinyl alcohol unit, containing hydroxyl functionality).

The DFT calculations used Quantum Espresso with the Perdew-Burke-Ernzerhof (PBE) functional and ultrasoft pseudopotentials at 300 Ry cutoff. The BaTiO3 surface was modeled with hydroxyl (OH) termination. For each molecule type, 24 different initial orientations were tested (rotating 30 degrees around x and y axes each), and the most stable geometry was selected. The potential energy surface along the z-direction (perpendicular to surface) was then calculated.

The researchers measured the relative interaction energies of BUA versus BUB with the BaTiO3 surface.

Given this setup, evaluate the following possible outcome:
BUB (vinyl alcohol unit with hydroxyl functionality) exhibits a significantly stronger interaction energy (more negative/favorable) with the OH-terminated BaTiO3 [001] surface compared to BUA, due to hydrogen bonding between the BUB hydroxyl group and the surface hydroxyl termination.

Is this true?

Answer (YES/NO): YES